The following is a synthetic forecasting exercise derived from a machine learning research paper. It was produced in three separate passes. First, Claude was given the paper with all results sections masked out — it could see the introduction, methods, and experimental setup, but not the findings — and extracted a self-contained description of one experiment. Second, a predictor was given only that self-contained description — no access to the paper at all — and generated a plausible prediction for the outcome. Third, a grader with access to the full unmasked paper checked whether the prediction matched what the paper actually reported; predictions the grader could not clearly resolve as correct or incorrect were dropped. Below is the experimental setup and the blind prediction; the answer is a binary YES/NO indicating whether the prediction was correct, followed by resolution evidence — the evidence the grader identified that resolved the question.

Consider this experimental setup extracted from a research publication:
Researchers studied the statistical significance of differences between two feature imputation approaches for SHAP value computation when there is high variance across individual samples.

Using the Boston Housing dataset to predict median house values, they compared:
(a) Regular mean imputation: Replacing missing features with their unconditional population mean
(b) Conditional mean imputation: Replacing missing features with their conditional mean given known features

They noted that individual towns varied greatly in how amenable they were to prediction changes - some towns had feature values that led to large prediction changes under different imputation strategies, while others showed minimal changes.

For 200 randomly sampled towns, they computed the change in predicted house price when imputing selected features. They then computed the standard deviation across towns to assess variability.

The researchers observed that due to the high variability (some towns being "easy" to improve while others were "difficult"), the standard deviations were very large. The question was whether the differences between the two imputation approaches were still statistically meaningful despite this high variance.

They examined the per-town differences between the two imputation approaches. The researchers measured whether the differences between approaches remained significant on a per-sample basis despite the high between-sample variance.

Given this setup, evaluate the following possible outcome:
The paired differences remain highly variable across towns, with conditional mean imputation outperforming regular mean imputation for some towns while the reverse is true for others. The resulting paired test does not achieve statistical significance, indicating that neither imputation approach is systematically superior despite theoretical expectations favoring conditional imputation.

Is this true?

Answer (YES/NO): NO